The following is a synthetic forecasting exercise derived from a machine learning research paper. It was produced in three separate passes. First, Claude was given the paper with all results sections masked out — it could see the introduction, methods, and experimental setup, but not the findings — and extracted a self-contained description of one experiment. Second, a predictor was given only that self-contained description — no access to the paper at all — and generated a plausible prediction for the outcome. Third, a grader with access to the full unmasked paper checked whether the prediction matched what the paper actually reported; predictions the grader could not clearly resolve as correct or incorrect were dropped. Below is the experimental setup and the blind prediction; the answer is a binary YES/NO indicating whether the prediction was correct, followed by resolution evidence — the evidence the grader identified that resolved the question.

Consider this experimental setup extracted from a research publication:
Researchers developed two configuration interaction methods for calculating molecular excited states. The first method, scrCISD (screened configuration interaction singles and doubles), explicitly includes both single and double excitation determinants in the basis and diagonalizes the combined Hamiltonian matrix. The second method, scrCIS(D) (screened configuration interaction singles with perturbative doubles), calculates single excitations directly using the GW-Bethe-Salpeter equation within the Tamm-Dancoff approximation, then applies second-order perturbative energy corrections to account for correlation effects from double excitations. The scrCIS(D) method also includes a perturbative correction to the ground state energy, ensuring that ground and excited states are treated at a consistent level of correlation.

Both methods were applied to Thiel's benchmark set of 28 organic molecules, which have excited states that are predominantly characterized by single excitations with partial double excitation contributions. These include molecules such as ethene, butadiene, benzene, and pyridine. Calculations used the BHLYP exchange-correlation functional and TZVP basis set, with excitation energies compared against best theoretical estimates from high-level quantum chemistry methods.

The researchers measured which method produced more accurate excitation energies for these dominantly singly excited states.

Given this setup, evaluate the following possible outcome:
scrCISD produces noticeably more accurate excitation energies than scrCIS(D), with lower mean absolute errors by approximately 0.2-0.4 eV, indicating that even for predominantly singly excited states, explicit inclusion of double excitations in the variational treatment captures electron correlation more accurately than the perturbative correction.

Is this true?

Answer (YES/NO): NO